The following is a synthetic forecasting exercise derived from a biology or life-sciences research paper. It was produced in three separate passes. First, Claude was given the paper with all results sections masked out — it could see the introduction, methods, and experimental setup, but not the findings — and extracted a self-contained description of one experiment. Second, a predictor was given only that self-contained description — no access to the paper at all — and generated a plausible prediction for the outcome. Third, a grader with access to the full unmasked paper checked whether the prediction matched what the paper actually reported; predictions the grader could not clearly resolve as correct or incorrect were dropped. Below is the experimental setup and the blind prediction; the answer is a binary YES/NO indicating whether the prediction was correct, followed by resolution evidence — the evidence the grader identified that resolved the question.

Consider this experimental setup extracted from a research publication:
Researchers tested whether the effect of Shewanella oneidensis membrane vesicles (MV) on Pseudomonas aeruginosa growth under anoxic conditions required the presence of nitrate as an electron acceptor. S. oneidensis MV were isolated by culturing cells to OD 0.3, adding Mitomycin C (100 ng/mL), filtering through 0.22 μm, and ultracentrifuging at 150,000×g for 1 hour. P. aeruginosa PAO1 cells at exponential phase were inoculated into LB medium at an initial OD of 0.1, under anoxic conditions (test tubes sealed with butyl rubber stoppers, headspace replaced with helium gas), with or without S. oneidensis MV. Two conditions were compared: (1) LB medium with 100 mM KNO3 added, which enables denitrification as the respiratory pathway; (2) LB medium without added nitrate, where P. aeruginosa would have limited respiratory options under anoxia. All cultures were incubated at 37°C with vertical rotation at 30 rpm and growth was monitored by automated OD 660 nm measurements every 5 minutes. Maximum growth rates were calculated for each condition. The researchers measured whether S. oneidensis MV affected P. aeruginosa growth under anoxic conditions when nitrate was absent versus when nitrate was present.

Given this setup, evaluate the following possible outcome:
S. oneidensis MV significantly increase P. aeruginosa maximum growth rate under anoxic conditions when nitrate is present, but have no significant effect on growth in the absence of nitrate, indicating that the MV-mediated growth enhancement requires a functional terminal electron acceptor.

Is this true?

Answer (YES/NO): YES